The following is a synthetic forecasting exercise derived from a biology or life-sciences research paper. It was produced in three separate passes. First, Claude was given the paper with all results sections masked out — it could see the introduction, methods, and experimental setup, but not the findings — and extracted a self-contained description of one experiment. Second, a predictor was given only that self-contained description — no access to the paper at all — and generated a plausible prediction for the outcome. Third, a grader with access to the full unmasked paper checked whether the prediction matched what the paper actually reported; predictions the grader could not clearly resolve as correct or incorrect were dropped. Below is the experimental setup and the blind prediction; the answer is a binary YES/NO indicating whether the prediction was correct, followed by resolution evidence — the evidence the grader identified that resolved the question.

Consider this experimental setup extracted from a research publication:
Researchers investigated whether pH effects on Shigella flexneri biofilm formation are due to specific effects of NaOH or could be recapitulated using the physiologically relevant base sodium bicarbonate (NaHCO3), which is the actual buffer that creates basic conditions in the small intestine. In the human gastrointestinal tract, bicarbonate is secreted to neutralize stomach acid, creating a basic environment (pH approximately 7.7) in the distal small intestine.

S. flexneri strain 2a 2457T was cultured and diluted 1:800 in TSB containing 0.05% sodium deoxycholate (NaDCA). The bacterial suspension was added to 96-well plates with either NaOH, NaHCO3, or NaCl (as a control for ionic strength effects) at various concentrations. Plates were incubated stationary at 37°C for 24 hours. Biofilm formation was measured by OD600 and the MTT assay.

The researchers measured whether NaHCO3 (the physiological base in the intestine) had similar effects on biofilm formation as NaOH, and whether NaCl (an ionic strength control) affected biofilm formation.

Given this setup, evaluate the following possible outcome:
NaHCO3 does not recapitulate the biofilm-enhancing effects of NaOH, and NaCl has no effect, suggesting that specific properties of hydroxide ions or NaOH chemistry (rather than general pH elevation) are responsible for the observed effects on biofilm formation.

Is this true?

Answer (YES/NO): NO